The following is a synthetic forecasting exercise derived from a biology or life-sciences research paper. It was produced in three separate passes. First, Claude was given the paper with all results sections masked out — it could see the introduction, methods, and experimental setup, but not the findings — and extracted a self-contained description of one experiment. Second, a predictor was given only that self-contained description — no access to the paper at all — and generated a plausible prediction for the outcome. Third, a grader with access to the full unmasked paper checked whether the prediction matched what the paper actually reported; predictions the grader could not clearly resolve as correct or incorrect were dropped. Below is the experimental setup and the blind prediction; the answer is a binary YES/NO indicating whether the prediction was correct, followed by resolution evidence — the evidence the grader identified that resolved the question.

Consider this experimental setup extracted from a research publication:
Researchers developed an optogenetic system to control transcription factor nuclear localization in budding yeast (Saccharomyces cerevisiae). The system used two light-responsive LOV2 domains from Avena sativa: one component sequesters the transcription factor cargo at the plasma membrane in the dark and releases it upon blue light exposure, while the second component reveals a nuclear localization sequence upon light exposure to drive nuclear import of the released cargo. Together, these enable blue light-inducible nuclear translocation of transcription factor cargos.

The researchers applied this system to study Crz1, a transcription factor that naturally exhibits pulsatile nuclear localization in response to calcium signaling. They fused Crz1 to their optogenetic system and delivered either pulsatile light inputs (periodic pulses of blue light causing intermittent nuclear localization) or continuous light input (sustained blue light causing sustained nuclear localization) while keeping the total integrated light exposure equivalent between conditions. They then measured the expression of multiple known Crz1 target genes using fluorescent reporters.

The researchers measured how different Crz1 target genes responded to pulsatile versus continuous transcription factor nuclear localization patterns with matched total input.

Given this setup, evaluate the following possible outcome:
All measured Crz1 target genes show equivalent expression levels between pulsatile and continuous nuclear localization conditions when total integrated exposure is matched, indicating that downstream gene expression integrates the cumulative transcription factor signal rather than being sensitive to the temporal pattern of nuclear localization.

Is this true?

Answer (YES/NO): NO